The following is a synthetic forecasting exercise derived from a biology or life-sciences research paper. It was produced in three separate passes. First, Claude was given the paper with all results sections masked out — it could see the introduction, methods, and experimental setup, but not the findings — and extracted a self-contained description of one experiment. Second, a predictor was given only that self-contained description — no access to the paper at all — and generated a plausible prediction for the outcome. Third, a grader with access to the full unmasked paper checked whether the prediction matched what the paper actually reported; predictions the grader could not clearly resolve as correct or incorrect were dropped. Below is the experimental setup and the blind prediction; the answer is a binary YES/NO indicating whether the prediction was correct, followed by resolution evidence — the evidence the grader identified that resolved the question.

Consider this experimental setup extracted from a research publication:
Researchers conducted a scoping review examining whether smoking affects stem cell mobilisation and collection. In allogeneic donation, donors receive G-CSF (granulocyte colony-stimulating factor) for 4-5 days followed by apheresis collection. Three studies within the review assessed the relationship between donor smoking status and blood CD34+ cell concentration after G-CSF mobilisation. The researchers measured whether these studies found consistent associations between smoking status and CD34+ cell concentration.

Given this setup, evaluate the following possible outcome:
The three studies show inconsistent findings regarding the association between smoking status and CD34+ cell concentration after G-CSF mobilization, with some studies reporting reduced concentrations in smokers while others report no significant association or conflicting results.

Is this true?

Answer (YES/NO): YES